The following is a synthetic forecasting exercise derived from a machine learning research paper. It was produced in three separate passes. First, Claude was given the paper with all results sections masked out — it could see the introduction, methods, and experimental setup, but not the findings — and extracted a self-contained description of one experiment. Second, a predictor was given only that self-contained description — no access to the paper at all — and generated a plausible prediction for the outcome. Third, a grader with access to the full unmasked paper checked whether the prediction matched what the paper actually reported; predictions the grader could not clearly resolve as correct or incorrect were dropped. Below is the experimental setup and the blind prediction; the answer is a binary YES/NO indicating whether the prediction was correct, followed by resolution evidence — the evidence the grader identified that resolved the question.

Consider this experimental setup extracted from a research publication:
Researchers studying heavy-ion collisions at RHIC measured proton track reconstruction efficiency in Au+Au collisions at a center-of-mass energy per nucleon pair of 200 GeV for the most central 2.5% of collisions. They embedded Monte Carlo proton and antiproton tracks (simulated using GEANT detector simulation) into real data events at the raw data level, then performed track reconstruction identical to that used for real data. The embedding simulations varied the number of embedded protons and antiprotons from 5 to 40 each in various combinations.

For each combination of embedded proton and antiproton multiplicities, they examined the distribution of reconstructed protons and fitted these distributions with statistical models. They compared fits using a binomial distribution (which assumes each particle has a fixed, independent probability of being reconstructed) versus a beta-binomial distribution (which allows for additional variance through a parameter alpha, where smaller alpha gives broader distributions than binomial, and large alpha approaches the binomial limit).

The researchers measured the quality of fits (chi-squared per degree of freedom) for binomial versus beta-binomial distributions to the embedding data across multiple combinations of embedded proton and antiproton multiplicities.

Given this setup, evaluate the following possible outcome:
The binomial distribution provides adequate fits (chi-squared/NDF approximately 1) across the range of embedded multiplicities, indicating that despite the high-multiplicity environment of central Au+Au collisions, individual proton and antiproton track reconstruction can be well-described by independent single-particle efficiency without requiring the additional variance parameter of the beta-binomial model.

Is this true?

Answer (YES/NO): NO